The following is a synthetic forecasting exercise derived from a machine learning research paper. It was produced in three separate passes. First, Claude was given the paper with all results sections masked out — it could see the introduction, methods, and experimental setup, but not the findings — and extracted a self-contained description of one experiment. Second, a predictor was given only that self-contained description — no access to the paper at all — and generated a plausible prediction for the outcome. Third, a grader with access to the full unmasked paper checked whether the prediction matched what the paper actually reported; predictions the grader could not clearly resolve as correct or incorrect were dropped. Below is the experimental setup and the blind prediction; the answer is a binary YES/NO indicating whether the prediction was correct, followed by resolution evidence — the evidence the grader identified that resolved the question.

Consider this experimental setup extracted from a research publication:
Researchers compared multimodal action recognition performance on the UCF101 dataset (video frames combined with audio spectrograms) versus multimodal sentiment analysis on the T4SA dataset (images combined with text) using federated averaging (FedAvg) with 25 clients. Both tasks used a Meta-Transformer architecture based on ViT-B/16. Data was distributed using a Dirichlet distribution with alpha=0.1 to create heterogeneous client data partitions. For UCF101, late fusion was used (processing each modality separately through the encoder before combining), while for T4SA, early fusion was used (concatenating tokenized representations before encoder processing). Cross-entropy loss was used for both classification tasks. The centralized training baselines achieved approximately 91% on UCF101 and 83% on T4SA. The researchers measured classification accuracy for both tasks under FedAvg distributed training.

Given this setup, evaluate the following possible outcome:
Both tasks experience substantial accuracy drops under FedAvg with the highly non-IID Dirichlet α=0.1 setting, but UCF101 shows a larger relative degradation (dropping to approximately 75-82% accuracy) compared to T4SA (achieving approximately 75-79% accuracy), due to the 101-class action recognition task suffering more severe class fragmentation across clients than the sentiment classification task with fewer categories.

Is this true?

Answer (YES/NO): NO